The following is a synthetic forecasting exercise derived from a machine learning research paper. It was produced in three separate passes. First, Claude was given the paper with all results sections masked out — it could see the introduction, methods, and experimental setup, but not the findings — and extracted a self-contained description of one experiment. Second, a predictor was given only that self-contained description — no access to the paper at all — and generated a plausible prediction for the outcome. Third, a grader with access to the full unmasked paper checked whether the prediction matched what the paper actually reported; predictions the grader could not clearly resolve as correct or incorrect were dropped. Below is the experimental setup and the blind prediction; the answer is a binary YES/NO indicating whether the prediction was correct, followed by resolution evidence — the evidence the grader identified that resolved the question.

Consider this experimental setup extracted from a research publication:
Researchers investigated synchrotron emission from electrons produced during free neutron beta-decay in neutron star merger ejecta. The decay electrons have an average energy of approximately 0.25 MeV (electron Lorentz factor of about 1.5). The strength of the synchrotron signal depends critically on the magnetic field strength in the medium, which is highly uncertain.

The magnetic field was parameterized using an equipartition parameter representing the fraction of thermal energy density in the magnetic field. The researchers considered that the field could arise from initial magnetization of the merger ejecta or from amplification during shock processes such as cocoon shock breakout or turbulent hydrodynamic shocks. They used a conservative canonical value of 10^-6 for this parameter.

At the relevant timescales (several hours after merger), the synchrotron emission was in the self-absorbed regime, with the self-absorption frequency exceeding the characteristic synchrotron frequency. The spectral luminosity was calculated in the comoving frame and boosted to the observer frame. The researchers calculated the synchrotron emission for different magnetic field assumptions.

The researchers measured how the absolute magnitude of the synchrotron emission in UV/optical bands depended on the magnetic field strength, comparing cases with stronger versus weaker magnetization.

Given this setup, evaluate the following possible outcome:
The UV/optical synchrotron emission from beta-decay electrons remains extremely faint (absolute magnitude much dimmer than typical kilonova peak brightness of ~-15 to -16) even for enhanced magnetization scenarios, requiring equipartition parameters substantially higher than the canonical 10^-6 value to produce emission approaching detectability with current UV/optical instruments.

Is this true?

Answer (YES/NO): NO